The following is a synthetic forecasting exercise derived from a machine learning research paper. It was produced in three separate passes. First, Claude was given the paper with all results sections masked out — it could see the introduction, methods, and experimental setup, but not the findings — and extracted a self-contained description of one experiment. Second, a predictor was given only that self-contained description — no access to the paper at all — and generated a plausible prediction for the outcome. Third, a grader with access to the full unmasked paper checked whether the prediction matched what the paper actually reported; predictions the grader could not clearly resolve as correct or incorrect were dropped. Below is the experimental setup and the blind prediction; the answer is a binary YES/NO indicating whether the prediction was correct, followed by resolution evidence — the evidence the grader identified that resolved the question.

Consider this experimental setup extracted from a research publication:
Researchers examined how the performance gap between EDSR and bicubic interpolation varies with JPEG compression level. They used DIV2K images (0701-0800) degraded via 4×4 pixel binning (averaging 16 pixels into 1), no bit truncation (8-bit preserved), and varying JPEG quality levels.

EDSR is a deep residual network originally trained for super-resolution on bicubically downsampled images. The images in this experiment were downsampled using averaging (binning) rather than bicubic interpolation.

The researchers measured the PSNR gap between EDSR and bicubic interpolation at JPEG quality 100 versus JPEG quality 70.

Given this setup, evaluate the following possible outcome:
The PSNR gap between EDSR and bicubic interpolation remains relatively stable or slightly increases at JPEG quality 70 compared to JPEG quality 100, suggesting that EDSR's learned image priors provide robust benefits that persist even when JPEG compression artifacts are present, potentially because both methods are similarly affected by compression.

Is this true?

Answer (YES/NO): NO